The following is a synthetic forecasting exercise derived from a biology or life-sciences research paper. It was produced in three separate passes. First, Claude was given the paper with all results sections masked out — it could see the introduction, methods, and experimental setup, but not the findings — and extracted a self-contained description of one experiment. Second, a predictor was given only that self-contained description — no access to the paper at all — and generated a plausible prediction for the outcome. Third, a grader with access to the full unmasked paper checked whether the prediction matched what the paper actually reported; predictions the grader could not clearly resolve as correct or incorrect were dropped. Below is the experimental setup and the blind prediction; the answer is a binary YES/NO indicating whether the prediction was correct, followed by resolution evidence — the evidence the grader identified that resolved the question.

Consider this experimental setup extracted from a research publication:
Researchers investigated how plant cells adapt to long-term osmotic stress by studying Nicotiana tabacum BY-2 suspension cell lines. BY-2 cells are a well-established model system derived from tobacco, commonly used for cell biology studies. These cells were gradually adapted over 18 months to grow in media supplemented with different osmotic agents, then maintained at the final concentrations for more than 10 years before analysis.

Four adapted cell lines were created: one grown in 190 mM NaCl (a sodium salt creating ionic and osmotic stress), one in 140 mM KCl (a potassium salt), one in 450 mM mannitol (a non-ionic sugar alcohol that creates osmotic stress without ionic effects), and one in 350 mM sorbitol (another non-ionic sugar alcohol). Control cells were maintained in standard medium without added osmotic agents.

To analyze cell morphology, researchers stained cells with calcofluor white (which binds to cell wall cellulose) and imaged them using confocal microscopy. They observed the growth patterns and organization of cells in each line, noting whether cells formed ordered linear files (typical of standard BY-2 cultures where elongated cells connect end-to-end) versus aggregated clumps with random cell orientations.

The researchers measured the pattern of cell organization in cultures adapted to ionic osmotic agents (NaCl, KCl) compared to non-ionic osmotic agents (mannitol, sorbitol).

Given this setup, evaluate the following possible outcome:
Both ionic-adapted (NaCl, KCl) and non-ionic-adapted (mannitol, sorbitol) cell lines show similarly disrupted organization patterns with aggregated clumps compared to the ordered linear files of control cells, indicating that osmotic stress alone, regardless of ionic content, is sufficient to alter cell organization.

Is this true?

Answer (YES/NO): NO